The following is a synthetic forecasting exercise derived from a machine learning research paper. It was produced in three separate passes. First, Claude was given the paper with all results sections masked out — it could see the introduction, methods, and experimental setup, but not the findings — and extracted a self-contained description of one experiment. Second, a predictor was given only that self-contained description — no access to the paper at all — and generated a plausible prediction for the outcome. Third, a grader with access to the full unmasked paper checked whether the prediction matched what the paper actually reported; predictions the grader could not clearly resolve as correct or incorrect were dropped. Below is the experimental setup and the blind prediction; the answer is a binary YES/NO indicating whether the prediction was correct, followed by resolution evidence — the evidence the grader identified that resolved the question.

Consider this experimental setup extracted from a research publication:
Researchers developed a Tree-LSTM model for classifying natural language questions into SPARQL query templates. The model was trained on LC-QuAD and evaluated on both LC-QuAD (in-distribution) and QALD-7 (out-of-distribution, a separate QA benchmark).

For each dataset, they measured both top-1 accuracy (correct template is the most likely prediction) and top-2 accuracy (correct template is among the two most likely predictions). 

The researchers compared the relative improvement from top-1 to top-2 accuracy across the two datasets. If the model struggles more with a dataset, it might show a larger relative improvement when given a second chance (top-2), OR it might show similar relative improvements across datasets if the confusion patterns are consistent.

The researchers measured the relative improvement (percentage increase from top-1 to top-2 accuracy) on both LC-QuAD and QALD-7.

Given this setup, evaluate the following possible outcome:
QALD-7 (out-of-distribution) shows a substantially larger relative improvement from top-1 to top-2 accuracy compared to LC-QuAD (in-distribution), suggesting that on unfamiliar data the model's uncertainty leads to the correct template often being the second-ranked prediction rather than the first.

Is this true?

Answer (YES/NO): YES